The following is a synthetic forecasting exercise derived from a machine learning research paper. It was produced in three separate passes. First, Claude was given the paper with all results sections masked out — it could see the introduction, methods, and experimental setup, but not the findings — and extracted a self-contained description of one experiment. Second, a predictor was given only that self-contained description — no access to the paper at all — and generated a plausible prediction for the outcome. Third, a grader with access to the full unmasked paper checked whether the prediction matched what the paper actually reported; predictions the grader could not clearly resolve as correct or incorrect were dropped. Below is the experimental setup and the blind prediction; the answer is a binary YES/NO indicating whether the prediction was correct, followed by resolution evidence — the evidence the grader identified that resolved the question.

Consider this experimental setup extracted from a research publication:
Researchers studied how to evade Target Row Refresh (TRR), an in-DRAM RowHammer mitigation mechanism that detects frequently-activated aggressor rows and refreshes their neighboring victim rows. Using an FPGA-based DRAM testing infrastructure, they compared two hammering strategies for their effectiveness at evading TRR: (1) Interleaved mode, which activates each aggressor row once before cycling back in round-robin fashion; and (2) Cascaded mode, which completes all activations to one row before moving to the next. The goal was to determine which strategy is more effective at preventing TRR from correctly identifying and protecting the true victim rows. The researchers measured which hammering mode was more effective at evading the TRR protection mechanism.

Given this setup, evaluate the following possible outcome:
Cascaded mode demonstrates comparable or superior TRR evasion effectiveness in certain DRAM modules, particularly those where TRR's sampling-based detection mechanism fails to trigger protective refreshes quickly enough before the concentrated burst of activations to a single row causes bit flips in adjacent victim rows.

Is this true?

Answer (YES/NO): NO